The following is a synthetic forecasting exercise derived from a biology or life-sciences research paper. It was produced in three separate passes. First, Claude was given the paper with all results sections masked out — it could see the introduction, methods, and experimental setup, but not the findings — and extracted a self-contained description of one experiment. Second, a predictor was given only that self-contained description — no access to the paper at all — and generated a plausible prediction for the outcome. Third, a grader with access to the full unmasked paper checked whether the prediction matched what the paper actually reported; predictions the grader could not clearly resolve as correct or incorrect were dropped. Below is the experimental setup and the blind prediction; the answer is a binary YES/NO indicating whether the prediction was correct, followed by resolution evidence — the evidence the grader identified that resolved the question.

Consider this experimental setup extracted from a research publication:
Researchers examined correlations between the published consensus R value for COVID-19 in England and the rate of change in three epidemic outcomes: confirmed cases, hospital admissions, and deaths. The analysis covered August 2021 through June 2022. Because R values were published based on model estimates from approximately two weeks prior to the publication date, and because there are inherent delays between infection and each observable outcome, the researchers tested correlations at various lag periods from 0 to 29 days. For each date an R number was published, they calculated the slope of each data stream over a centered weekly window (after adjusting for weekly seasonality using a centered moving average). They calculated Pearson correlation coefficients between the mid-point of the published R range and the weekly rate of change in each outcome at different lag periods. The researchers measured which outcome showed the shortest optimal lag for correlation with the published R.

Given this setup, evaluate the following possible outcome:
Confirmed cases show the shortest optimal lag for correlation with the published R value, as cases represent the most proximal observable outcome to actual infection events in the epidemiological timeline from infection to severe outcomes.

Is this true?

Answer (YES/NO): NO